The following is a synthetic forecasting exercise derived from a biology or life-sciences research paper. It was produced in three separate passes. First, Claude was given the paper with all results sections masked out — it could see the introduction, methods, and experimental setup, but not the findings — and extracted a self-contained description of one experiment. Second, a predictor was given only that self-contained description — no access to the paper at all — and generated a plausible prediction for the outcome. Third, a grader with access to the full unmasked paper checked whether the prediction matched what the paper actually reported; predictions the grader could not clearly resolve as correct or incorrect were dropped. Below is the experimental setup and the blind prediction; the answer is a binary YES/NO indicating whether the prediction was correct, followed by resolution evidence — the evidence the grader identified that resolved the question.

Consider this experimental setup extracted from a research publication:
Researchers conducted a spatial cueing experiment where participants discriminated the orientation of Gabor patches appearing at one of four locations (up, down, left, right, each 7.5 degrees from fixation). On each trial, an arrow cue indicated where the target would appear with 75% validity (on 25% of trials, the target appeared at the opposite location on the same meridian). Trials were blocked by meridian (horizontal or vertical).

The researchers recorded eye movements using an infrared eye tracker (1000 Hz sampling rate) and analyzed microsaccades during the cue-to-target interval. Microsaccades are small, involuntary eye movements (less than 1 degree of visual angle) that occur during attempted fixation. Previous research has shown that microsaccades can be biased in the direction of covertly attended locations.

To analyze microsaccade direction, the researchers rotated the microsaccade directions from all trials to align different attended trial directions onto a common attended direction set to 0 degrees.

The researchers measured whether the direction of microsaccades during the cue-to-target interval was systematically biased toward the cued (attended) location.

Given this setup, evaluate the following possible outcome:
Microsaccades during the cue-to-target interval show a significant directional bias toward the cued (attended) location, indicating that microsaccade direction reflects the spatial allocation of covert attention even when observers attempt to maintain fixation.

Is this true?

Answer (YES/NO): YES